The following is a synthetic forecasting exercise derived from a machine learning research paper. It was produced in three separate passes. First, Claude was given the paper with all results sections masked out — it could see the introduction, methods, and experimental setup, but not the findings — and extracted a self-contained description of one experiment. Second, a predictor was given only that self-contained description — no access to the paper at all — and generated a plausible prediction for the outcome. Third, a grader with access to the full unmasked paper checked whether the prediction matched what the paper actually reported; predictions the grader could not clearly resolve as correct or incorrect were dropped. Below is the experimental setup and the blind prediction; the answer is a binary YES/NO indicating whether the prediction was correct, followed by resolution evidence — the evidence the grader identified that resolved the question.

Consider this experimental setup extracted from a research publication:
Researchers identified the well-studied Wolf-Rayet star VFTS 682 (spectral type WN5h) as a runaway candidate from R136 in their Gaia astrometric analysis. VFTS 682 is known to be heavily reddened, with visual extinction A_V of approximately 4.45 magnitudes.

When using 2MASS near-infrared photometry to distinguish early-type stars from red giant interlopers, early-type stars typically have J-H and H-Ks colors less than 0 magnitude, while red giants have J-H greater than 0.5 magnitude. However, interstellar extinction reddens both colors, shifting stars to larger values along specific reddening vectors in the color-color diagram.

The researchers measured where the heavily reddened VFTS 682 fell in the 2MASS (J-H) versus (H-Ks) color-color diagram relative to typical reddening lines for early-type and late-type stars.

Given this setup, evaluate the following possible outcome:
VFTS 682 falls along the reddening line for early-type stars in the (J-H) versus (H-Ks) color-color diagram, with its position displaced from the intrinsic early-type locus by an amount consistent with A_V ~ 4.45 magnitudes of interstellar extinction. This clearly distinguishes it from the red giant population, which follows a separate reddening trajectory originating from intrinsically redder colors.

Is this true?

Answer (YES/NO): YES